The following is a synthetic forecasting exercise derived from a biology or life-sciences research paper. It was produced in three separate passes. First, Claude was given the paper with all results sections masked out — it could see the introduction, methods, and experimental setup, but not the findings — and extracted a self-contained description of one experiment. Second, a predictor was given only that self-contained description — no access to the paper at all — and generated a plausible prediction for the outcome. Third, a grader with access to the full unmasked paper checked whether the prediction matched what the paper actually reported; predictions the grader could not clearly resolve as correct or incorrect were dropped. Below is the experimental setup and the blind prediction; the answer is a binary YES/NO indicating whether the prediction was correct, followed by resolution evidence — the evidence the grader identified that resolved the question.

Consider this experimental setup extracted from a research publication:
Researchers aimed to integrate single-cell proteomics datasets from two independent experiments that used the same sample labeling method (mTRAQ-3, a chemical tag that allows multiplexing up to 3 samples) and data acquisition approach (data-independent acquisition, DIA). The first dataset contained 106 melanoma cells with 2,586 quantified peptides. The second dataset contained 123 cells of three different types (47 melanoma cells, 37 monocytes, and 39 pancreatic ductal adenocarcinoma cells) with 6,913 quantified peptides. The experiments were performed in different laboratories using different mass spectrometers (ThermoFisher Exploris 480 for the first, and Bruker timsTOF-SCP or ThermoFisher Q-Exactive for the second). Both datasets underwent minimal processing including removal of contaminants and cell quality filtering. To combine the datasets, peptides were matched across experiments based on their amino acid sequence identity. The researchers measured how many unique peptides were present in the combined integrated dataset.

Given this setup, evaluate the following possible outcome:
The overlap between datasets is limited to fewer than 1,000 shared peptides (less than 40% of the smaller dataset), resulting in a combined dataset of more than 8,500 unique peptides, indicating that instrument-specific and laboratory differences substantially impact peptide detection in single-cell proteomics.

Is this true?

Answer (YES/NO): NO